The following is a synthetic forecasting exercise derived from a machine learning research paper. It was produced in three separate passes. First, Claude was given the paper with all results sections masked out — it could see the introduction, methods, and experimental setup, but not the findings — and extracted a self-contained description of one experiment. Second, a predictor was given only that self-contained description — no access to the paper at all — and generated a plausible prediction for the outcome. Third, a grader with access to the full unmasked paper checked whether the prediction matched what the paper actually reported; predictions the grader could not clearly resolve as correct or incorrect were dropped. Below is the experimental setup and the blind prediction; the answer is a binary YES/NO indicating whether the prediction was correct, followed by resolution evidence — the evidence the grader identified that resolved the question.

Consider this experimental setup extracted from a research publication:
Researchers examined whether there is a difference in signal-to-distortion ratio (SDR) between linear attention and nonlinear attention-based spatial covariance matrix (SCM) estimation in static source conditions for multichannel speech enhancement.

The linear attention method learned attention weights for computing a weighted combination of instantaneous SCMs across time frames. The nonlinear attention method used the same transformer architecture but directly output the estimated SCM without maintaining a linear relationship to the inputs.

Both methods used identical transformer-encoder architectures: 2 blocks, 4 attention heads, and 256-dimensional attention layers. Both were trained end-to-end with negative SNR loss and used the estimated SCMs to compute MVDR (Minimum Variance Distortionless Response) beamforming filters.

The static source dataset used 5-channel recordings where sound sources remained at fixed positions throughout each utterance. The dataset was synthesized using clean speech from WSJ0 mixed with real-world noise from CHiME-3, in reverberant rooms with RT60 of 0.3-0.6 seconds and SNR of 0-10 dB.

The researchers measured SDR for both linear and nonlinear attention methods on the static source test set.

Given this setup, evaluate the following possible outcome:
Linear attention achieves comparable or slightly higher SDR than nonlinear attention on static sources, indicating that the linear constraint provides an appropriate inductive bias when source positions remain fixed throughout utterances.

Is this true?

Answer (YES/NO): YES